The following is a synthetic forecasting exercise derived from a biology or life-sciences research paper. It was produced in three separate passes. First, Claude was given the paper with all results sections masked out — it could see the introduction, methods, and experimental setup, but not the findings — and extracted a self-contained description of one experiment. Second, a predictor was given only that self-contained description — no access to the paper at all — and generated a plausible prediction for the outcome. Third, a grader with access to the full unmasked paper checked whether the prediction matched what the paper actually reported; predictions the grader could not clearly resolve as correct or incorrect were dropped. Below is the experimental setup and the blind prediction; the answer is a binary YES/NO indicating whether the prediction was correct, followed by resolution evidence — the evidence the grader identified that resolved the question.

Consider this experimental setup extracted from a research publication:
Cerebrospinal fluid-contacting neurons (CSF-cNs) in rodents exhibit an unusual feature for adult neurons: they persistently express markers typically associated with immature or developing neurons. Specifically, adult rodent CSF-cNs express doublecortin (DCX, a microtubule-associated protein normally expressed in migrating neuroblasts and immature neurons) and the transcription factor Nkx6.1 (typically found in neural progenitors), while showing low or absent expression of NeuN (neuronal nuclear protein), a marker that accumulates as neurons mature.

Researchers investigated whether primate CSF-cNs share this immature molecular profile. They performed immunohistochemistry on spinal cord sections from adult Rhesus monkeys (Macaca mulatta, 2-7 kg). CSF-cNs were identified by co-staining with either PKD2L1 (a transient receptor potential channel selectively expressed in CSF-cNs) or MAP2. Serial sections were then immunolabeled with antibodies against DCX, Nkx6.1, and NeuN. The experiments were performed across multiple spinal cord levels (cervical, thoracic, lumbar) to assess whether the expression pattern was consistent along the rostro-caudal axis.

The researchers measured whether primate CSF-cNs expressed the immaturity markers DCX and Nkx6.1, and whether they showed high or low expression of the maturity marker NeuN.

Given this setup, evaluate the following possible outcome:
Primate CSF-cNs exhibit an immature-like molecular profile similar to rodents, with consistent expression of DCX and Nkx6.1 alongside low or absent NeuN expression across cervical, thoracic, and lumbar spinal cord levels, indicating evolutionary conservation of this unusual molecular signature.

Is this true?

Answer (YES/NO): YES